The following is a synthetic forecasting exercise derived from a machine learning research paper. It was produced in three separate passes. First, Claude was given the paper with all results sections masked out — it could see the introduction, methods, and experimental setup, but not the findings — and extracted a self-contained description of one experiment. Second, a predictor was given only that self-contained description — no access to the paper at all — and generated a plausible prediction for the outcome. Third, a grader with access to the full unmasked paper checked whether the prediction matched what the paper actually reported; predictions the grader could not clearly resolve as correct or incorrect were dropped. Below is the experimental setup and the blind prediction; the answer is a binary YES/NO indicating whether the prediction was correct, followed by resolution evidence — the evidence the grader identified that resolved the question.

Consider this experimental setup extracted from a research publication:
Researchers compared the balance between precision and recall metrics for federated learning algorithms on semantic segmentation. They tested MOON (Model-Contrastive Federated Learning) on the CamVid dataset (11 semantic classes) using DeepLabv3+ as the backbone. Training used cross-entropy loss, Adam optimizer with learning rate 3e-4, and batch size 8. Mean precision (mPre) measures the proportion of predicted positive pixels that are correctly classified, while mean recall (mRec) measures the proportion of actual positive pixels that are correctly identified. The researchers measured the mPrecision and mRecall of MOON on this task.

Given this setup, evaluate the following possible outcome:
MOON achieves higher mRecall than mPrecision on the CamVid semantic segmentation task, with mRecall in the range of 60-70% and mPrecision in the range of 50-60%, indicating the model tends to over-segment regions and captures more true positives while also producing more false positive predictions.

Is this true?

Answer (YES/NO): NO